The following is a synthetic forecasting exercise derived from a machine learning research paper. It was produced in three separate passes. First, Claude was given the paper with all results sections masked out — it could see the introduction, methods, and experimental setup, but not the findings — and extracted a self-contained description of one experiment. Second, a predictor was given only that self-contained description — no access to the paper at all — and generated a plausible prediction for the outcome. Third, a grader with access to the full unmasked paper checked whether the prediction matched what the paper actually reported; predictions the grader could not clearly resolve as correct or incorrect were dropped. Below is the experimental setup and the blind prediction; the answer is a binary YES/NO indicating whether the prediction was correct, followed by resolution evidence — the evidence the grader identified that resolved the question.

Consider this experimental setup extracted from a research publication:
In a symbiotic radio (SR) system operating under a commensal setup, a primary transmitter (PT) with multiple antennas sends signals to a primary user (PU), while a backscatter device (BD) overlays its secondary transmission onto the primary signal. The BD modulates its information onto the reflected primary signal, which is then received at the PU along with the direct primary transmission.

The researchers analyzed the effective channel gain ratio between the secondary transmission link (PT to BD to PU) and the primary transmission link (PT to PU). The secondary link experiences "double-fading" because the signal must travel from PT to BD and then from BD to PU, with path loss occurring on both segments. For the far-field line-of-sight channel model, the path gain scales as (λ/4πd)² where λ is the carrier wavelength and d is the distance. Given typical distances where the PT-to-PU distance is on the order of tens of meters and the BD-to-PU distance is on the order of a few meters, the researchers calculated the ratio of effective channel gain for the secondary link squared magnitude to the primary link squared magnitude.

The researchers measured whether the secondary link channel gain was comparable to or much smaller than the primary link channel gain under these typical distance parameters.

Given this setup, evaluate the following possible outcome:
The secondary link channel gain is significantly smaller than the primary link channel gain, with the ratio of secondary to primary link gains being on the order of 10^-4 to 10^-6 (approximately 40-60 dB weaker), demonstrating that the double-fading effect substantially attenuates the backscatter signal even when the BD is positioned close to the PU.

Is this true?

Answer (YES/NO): YES